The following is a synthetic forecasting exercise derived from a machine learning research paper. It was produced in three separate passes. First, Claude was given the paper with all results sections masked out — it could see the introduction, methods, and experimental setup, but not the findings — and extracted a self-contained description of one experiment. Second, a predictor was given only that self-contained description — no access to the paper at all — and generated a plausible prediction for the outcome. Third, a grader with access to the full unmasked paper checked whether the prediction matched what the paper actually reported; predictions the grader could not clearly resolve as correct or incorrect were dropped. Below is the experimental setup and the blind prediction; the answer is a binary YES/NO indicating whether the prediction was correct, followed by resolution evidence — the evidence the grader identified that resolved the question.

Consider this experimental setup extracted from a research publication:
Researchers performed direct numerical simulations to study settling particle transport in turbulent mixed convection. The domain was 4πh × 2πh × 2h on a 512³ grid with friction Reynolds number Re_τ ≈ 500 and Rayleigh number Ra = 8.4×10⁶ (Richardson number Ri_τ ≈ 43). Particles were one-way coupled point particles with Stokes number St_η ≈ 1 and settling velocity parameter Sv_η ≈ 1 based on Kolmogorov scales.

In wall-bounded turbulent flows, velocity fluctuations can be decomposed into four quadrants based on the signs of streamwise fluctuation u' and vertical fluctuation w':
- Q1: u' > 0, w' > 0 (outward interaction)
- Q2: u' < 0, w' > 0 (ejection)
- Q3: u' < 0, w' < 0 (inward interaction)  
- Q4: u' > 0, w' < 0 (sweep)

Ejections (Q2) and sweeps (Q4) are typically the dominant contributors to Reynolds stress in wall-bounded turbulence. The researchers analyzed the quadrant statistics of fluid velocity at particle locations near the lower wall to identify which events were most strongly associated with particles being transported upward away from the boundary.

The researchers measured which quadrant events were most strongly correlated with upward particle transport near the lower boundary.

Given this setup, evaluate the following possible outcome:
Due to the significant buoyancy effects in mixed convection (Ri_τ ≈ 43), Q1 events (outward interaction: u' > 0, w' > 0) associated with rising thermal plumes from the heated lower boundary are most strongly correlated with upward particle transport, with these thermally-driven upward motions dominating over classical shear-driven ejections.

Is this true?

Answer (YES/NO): NO